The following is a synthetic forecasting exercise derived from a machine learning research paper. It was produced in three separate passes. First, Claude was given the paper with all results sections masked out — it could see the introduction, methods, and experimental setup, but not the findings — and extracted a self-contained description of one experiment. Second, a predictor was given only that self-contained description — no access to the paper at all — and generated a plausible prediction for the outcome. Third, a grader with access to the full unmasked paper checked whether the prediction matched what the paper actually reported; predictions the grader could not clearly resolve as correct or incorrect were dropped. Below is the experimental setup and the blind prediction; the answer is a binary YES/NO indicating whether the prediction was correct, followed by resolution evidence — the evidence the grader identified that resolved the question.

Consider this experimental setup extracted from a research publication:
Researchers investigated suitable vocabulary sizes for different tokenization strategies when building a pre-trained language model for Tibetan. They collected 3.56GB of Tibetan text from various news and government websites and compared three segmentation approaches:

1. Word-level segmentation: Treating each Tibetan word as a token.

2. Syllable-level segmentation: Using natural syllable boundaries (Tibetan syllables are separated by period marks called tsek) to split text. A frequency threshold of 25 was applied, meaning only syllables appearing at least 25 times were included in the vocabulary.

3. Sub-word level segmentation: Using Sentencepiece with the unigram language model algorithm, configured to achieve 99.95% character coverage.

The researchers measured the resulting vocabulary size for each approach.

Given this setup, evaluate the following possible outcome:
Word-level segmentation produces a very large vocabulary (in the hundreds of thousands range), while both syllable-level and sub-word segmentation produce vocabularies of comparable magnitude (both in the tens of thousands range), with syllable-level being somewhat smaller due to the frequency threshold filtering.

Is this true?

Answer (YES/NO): NO